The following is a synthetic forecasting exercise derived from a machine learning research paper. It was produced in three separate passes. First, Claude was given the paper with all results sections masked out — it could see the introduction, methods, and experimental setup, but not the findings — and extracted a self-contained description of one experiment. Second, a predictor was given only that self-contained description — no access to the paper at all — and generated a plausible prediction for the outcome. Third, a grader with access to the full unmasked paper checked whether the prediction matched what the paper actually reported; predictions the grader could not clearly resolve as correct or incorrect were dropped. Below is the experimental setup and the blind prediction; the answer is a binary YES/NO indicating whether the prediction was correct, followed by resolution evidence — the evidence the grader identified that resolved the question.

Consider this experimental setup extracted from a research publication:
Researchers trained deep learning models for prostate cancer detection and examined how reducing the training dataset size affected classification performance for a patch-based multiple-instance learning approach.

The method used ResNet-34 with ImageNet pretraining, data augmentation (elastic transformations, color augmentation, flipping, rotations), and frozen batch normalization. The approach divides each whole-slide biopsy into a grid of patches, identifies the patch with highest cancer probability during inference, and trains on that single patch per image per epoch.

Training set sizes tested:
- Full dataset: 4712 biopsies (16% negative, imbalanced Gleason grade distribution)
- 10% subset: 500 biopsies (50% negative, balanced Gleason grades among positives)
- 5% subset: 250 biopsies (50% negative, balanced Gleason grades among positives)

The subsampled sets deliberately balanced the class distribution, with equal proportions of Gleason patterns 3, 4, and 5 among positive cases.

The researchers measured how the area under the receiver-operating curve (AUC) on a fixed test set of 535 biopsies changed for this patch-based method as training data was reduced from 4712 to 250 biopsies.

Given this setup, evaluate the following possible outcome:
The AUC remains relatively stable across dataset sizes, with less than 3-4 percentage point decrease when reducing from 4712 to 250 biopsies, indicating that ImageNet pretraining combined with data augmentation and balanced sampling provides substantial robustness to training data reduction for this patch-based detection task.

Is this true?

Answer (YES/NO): YES